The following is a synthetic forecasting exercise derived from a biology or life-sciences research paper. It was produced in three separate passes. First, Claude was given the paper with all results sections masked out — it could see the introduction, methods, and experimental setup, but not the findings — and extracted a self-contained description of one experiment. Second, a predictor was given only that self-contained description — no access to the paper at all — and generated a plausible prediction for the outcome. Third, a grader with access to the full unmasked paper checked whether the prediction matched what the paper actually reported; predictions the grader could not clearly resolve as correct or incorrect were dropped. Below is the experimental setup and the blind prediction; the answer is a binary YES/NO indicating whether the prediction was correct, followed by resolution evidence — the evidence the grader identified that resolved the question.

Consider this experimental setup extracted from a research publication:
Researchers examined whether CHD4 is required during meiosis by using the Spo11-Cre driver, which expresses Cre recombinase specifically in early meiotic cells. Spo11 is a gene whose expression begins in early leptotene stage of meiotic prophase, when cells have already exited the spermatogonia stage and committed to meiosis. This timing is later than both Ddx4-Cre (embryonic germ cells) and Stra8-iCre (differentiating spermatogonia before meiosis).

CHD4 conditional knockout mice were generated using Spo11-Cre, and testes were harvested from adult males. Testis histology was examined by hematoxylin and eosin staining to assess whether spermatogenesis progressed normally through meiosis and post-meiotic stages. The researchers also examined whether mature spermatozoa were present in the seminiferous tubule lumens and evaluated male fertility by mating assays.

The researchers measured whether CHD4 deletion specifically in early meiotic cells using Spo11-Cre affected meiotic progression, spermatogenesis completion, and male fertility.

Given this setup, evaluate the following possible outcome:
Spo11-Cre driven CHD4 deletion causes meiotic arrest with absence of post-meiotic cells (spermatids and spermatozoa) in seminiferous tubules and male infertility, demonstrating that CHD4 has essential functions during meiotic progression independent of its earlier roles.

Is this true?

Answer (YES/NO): NO